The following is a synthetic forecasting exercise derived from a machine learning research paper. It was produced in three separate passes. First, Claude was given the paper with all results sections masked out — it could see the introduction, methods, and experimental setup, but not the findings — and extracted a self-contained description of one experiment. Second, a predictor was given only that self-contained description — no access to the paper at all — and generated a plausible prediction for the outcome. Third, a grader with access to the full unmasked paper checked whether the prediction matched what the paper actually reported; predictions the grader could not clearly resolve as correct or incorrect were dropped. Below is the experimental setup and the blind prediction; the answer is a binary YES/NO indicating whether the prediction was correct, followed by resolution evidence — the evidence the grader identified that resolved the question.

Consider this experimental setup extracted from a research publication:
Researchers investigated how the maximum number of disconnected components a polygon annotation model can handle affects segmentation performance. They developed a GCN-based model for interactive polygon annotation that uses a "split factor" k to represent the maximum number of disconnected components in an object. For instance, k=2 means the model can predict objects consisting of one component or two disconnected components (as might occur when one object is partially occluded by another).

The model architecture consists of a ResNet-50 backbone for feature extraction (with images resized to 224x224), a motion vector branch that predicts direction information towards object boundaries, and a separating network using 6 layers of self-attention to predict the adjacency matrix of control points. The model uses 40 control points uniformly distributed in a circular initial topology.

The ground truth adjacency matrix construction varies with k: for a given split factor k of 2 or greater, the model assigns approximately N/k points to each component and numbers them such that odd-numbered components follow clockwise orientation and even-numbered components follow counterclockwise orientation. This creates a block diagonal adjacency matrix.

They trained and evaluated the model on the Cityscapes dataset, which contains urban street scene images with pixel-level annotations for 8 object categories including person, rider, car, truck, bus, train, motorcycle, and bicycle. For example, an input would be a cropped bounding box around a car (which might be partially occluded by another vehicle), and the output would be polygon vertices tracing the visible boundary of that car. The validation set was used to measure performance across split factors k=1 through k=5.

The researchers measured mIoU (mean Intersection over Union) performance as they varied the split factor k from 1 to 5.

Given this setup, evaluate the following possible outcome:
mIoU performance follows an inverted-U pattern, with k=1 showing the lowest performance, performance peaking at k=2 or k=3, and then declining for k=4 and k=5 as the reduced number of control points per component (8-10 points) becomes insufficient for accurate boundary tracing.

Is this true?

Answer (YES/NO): YES